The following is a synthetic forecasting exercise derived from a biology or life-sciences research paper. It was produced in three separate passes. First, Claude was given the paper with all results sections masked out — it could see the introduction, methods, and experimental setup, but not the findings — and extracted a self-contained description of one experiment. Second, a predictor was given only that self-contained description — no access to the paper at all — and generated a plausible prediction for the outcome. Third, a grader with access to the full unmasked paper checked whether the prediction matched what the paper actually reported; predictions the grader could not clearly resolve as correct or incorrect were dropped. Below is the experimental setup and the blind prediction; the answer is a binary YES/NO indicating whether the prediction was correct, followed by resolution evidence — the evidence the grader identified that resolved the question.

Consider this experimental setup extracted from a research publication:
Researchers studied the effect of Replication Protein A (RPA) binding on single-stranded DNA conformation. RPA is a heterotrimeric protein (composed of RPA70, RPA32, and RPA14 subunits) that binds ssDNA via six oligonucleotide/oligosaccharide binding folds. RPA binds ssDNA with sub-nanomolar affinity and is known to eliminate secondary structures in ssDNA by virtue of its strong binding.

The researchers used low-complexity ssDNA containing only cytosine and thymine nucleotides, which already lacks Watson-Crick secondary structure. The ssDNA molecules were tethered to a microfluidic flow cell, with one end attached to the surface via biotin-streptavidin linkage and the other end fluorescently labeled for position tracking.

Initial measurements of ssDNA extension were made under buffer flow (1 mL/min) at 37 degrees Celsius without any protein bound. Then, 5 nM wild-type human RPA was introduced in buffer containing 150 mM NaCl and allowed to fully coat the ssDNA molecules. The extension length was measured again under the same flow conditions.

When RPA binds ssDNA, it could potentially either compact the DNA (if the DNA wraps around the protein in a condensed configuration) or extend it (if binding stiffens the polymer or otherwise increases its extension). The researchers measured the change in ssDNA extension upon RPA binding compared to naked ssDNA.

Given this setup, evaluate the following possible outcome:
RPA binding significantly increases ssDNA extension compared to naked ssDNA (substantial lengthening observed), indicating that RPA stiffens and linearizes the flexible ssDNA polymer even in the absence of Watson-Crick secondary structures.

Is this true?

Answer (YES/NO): YES